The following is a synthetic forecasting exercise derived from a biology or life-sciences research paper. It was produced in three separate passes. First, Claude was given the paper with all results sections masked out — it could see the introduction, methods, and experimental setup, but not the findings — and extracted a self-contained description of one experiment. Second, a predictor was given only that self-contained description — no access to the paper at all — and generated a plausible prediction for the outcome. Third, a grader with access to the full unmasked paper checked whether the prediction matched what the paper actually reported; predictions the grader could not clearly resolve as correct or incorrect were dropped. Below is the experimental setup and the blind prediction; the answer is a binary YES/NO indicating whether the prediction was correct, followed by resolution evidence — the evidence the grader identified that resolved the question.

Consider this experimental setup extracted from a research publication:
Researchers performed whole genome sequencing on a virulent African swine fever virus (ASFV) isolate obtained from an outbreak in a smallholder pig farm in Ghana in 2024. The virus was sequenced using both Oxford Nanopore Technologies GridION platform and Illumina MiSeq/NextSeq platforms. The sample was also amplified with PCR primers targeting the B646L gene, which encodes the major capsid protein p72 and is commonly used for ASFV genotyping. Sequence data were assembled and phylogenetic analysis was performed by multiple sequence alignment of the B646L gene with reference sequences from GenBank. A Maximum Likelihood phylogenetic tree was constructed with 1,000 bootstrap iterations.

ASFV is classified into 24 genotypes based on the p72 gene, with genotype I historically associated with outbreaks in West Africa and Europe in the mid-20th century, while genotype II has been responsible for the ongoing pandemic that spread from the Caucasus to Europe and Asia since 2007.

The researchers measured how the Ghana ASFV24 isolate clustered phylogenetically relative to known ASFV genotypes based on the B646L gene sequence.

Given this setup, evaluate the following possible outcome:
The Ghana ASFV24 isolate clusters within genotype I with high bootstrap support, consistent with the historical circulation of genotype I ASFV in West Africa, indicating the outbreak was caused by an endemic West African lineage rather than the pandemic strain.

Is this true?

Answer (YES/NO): NO